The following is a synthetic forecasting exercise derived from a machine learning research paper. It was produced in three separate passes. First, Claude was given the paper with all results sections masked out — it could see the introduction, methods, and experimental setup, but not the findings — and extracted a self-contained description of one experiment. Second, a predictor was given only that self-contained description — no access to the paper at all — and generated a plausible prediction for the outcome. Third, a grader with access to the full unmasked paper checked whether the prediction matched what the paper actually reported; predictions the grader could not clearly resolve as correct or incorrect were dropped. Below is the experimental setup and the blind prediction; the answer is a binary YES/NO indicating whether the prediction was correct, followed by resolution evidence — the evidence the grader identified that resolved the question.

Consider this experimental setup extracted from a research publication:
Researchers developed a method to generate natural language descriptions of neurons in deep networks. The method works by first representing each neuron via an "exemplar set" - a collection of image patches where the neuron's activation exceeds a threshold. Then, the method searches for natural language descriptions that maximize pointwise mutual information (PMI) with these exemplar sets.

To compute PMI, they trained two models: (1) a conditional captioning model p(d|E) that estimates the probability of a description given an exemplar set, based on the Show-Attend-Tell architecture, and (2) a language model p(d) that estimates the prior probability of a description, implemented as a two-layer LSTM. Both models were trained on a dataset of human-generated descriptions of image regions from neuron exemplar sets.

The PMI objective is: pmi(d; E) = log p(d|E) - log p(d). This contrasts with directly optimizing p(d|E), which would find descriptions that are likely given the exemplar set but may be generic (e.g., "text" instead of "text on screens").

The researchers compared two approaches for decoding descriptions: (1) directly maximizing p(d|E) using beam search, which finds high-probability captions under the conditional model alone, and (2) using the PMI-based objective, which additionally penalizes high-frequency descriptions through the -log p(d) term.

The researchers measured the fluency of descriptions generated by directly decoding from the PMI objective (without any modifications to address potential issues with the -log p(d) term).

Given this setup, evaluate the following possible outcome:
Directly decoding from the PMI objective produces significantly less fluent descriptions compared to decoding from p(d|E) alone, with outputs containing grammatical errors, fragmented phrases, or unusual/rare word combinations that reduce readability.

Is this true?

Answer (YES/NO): YES